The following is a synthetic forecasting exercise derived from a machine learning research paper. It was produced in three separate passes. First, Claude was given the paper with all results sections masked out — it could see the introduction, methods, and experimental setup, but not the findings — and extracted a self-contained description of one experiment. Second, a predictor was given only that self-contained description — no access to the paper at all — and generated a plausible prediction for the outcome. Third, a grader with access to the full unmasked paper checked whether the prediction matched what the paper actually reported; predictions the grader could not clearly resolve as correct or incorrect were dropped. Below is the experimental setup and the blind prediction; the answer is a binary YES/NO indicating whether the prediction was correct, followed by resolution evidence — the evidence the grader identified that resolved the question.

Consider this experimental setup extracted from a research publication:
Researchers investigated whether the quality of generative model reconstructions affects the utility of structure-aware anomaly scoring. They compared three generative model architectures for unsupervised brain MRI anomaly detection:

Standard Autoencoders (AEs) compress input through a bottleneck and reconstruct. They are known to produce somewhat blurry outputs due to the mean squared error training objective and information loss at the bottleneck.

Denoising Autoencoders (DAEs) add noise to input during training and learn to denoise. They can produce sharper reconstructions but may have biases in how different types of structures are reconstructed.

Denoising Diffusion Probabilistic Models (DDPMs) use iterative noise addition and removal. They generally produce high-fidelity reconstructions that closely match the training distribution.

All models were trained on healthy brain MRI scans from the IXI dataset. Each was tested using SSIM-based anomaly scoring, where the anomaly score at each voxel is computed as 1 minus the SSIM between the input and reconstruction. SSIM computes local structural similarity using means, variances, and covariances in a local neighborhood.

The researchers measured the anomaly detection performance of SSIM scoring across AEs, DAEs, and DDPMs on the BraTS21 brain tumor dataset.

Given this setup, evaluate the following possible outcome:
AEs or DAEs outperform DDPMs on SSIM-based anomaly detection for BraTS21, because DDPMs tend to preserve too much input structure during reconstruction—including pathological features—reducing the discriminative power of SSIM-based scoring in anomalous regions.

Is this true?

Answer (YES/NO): NO